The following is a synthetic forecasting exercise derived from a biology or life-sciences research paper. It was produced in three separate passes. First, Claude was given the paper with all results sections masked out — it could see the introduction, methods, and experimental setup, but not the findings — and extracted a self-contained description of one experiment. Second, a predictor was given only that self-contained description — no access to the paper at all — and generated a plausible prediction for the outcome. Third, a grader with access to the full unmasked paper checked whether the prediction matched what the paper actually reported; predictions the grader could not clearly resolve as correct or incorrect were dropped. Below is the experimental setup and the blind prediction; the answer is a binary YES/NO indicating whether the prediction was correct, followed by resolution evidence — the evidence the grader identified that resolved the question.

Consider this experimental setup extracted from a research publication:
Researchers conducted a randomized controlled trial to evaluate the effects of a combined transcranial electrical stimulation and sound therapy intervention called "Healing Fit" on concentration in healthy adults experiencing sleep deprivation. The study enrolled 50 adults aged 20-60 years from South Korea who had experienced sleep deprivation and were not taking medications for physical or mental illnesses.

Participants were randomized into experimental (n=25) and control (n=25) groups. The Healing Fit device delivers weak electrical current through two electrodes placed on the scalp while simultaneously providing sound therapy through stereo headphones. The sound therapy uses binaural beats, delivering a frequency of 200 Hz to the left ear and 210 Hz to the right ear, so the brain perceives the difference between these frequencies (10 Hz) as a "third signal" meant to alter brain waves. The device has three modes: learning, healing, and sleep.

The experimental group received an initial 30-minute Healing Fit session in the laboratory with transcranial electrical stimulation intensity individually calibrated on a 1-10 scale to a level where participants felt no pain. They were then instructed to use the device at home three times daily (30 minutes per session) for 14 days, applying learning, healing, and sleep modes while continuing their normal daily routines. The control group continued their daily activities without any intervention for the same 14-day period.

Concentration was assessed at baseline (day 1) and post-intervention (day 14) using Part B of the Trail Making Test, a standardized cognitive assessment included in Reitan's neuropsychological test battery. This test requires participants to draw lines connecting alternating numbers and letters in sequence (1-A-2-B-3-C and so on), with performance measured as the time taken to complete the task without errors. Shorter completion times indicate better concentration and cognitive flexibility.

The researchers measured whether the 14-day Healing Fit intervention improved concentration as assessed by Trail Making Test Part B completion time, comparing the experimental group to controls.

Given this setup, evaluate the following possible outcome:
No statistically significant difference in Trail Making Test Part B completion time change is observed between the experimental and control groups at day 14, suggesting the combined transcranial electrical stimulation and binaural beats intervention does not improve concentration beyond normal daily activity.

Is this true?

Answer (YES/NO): YES